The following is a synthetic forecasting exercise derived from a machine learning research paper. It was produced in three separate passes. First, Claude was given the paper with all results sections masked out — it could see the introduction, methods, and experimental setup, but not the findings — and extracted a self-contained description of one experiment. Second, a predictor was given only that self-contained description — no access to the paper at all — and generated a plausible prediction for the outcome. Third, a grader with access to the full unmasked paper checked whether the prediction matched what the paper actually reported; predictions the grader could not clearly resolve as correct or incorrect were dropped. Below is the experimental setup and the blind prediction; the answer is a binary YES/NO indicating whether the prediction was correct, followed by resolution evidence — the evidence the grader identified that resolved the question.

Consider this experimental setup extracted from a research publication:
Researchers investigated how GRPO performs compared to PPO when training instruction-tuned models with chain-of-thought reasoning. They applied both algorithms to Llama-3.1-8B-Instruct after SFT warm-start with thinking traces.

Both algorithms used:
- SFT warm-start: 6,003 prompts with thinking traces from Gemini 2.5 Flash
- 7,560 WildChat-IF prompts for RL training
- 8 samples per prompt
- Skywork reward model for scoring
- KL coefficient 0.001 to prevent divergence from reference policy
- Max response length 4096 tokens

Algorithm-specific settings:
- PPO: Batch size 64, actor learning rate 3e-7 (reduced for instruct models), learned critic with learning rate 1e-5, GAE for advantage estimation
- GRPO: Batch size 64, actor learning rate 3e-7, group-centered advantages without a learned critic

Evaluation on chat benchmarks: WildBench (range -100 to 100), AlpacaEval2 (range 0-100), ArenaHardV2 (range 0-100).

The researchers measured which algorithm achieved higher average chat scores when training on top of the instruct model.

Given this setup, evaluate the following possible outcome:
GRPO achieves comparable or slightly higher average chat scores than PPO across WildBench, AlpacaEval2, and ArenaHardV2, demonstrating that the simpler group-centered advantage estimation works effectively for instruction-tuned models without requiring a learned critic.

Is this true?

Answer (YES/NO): YES